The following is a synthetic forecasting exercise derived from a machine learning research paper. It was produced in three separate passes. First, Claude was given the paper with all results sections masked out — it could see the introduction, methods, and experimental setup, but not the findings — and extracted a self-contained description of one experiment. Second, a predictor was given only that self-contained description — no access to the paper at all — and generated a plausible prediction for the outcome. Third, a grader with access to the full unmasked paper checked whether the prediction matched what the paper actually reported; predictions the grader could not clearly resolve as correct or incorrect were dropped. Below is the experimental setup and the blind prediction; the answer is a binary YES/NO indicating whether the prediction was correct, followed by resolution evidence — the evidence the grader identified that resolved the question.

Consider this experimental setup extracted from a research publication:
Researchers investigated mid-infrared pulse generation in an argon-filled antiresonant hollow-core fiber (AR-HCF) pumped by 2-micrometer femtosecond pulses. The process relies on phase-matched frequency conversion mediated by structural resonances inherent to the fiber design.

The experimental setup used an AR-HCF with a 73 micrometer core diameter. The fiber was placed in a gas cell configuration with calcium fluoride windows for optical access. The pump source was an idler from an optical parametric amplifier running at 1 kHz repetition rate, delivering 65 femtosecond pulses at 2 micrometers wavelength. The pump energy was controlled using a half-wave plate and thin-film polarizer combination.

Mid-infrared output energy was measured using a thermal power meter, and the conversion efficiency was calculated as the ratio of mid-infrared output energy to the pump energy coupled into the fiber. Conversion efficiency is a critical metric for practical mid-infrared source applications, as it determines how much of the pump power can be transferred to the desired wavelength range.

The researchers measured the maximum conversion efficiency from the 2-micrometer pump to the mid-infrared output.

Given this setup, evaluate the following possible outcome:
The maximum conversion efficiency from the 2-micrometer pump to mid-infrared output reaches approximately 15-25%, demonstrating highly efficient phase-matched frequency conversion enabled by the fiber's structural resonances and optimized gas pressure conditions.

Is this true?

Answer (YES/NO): NO